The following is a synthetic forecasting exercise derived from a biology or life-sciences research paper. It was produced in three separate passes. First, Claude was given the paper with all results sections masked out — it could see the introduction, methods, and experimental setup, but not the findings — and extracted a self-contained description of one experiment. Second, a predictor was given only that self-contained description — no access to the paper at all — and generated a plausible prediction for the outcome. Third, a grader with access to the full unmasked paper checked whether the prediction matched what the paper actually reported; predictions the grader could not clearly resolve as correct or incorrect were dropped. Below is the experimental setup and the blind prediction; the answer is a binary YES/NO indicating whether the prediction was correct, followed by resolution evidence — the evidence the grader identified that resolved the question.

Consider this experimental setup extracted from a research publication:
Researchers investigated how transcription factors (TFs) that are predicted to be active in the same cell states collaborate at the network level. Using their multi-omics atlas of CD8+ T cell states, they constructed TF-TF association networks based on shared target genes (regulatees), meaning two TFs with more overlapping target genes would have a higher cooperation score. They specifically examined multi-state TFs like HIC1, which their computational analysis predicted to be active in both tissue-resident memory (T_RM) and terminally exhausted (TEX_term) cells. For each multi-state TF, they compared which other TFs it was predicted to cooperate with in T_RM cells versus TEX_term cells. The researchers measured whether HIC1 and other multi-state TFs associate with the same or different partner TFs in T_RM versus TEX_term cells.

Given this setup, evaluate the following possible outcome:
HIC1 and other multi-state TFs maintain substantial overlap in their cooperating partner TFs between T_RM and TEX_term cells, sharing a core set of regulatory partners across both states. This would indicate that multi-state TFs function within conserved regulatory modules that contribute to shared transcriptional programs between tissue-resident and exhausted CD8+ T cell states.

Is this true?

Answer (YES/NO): NO